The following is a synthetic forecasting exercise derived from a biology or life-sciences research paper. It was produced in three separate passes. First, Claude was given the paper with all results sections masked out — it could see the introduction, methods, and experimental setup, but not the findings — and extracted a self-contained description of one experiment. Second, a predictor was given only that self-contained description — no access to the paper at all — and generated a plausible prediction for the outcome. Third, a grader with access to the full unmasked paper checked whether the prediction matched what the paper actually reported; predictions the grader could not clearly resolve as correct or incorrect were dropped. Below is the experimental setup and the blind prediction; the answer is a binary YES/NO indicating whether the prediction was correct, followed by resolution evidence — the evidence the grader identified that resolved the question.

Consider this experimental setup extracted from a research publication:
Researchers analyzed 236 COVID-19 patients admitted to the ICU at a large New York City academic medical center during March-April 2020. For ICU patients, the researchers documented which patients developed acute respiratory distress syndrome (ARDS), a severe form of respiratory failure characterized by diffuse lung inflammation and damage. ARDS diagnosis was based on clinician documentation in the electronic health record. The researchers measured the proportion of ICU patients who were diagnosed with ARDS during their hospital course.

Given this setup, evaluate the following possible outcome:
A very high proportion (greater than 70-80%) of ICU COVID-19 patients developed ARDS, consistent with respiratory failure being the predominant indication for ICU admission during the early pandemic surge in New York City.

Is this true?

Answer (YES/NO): YES